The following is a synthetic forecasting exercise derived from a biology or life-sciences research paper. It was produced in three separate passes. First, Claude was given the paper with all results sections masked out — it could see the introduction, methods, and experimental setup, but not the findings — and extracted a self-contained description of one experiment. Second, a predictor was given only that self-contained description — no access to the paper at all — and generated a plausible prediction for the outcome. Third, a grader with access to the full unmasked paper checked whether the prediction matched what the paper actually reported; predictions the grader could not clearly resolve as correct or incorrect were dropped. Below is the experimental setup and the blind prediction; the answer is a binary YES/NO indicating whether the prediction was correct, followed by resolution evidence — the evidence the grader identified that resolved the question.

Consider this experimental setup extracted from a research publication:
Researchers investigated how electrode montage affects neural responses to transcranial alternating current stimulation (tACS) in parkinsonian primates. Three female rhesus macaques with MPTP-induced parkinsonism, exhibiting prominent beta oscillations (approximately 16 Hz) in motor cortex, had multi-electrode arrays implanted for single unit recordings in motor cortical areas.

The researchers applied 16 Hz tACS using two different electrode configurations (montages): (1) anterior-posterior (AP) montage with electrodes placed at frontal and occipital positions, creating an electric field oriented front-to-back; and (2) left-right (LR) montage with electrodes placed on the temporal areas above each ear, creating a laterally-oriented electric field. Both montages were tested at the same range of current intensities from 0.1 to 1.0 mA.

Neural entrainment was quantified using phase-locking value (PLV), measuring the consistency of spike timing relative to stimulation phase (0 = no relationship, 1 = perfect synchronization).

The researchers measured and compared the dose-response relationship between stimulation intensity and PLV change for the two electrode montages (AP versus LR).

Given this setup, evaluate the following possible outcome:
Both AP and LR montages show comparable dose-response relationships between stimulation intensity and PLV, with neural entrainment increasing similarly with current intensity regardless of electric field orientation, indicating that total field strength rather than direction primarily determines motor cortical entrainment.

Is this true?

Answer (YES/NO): NO